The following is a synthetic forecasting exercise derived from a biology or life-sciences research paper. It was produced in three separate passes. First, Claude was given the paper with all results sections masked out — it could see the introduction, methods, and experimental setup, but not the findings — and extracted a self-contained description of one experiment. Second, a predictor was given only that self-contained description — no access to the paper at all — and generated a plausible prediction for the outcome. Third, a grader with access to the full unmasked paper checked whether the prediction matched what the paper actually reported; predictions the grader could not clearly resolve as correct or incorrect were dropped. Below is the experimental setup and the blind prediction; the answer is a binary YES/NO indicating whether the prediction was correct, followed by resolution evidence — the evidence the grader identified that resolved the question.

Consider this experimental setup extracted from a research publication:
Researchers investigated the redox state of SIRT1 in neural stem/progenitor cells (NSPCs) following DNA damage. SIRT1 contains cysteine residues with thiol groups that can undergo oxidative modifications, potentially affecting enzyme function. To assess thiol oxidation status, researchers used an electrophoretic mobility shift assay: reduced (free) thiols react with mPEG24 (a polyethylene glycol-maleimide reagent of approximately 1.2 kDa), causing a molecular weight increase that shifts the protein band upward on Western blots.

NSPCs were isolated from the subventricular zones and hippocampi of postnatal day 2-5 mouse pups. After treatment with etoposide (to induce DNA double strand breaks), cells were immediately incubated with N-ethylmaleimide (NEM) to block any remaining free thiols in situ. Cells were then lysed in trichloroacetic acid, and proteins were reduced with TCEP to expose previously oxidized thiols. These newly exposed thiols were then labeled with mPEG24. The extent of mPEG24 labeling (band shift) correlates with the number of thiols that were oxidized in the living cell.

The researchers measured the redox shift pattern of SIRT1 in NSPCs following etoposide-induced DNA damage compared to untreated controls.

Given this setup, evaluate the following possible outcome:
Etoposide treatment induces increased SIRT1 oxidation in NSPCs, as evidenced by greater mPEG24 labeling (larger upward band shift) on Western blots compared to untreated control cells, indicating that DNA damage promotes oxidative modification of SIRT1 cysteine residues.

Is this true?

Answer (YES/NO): NO